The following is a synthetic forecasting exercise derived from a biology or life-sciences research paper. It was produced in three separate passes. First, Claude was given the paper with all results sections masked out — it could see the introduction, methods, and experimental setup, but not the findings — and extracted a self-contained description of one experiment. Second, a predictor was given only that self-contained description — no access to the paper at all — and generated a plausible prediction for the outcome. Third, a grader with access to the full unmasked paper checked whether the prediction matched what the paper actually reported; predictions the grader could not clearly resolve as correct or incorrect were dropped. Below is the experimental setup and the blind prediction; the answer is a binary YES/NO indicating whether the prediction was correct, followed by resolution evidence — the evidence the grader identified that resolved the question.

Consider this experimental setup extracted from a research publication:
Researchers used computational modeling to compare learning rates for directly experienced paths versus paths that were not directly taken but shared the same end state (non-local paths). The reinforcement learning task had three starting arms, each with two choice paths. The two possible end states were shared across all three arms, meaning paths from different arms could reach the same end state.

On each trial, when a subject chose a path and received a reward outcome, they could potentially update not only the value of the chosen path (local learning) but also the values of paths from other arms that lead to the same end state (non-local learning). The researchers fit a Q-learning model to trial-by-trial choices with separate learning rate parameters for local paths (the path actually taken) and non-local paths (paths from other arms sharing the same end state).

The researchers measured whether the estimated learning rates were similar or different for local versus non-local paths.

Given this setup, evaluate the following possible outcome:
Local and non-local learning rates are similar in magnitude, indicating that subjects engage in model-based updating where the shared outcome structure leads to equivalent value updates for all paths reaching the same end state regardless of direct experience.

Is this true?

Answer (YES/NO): YES